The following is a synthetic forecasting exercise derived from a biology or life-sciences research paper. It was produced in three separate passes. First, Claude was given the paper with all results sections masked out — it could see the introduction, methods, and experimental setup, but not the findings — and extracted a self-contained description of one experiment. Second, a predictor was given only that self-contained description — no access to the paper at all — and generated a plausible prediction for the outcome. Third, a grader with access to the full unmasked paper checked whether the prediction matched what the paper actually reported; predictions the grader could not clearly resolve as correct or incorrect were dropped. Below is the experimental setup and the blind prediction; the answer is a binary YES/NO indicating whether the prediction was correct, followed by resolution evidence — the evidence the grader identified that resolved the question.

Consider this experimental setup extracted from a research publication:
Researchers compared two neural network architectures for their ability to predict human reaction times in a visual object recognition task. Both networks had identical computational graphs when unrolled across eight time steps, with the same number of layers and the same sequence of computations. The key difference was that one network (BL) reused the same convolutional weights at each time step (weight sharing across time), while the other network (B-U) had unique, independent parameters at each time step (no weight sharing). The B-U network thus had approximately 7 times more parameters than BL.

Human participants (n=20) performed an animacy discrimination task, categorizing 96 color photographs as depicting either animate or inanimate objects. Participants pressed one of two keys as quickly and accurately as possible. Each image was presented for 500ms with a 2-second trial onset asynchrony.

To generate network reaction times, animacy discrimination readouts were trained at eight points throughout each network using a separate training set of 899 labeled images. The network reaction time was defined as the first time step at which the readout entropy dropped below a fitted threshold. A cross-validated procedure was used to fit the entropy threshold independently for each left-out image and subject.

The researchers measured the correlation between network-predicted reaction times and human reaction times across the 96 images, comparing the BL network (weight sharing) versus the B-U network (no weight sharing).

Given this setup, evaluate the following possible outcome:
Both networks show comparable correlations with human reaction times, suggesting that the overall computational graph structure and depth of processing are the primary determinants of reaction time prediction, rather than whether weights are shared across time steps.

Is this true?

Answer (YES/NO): NO